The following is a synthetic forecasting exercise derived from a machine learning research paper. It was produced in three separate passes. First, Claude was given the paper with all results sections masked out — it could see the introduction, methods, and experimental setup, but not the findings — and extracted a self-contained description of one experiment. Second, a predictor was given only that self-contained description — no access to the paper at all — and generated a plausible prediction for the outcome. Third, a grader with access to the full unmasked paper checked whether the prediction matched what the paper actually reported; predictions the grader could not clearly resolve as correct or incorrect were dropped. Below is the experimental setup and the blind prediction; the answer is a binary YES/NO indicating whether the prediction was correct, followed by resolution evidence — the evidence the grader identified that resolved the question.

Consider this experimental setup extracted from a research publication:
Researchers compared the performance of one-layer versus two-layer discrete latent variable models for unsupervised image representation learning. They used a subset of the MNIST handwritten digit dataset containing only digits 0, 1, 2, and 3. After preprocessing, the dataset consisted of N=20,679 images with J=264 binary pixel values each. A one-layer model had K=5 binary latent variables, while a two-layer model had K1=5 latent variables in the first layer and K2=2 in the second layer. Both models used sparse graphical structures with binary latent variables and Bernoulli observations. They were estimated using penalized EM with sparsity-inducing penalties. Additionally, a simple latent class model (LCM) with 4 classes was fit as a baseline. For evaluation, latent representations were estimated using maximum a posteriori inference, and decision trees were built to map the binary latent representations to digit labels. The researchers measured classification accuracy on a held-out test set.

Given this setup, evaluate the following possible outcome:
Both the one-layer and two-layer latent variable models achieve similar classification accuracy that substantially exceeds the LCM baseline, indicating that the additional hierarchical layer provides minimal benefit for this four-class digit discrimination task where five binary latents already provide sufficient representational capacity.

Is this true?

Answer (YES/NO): NO